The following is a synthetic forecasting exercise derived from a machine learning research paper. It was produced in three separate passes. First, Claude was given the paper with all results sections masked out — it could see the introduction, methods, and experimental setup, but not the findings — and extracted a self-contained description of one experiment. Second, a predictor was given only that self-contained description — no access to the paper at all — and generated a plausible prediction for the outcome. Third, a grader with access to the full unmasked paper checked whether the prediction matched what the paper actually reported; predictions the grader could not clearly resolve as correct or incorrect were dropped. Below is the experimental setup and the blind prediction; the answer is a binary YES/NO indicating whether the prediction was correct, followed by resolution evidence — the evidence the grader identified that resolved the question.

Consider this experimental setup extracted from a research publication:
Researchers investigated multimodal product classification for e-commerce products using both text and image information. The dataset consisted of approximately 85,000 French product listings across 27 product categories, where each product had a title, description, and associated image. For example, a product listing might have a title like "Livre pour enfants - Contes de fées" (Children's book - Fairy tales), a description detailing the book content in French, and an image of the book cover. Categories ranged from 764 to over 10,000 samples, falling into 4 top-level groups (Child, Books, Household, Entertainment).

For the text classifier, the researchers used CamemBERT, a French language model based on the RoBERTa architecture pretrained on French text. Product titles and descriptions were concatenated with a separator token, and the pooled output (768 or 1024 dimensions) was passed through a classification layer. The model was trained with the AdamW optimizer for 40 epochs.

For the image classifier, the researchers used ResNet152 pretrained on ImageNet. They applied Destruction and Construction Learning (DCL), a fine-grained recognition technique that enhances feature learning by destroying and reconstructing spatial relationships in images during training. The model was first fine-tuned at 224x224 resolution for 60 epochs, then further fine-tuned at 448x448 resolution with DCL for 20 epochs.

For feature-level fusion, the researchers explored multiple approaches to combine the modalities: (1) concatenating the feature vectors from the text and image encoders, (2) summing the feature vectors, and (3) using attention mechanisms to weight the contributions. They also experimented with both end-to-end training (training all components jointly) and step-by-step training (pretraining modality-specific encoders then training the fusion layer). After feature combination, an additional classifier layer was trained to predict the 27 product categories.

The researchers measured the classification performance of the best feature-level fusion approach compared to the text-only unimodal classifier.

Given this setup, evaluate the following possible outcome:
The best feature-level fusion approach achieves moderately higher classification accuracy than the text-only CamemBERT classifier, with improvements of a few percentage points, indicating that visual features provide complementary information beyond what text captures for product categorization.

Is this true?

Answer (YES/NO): NO